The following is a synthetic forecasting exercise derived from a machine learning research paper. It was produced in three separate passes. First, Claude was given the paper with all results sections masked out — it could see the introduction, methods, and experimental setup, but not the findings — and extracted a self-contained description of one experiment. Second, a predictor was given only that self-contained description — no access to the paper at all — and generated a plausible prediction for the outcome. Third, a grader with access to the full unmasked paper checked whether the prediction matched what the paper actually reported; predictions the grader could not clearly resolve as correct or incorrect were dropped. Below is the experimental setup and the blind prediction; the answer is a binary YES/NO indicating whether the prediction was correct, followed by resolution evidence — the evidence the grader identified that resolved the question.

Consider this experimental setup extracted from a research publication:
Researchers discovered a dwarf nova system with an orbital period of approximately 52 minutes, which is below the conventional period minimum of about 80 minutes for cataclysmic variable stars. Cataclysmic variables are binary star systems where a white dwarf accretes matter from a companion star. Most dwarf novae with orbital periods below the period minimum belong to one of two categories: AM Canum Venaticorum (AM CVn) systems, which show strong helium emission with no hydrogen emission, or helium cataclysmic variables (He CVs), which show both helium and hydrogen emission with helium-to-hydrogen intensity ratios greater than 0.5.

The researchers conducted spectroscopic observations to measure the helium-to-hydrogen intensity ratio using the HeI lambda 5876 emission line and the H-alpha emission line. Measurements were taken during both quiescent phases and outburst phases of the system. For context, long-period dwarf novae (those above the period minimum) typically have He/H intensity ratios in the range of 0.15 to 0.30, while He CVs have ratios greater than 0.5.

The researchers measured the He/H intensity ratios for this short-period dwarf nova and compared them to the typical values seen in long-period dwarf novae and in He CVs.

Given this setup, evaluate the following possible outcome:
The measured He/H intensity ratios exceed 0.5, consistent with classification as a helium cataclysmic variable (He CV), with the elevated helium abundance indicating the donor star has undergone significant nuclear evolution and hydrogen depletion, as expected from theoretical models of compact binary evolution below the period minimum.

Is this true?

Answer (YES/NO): NO